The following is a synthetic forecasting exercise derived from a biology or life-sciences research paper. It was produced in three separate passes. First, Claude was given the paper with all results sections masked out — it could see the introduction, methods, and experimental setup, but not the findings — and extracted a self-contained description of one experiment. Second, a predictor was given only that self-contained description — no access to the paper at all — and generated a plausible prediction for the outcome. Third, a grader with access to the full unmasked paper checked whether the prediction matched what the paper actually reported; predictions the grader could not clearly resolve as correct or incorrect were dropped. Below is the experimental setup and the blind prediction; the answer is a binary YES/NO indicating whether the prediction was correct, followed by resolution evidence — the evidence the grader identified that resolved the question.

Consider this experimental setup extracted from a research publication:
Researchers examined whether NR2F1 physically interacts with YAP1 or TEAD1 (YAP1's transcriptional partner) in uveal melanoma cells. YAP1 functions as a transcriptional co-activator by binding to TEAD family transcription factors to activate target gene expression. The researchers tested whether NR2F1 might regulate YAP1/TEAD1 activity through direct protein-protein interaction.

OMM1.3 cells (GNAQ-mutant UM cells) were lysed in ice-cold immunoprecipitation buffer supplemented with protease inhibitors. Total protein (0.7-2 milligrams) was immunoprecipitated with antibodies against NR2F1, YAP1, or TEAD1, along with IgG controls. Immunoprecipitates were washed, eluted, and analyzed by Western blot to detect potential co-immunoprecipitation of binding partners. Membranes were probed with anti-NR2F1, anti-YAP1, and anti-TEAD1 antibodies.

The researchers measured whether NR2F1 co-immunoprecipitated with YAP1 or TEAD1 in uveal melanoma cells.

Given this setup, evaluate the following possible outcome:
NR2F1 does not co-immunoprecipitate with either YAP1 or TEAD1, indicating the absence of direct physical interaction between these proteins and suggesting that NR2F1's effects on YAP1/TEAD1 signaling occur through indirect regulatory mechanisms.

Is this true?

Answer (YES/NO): YES